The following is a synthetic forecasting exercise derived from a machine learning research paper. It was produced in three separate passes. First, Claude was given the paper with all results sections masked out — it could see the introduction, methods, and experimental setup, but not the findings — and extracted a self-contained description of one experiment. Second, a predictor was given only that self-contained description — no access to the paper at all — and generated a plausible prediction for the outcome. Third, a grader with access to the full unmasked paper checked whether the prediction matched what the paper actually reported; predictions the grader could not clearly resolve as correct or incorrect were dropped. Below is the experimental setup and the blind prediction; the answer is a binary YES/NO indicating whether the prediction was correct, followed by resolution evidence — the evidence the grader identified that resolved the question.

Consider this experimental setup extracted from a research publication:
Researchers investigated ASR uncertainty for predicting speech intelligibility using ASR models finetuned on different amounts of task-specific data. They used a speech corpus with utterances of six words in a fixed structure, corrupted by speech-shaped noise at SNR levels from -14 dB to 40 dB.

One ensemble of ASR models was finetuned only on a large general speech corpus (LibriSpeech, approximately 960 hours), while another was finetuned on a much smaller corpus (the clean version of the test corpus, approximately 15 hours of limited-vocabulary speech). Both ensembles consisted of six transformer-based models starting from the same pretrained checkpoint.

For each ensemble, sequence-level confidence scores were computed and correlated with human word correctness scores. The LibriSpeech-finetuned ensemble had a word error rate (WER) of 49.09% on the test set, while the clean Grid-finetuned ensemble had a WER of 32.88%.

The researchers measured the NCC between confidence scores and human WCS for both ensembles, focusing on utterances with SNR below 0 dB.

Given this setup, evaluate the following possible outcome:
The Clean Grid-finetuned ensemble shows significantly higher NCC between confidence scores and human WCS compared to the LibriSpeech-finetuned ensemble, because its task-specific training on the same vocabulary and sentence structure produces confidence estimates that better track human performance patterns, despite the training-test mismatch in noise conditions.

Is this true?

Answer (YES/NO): NO